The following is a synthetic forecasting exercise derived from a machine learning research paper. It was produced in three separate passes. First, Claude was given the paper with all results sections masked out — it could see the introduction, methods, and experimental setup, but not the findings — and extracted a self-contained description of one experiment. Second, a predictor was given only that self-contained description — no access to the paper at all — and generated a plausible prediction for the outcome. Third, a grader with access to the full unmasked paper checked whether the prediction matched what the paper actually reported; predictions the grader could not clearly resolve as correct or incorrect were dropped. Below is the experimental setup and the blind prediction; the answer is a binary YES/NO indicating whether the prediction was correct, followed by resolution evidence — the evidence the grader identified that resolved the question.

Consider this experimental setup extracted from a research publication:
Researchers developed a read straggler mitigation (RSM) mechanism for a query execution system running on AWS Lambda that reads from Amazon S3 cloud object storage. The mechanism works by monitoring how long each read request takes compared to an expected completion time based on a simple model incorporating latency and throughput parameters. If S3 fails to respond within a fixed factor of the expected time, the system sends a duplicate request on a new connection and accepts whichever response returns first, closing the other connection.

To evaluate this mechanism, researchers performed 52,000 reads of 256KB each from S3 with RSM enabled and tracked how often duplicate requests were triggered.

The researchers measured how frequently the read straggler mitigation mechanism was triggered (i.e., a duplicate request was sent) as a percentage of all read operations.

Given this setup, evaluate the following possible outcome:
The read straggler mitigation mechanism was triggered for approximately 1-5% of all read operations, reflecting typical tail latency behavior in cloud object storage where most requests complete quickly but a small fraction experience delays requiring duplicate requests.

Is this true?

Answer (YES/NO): NO